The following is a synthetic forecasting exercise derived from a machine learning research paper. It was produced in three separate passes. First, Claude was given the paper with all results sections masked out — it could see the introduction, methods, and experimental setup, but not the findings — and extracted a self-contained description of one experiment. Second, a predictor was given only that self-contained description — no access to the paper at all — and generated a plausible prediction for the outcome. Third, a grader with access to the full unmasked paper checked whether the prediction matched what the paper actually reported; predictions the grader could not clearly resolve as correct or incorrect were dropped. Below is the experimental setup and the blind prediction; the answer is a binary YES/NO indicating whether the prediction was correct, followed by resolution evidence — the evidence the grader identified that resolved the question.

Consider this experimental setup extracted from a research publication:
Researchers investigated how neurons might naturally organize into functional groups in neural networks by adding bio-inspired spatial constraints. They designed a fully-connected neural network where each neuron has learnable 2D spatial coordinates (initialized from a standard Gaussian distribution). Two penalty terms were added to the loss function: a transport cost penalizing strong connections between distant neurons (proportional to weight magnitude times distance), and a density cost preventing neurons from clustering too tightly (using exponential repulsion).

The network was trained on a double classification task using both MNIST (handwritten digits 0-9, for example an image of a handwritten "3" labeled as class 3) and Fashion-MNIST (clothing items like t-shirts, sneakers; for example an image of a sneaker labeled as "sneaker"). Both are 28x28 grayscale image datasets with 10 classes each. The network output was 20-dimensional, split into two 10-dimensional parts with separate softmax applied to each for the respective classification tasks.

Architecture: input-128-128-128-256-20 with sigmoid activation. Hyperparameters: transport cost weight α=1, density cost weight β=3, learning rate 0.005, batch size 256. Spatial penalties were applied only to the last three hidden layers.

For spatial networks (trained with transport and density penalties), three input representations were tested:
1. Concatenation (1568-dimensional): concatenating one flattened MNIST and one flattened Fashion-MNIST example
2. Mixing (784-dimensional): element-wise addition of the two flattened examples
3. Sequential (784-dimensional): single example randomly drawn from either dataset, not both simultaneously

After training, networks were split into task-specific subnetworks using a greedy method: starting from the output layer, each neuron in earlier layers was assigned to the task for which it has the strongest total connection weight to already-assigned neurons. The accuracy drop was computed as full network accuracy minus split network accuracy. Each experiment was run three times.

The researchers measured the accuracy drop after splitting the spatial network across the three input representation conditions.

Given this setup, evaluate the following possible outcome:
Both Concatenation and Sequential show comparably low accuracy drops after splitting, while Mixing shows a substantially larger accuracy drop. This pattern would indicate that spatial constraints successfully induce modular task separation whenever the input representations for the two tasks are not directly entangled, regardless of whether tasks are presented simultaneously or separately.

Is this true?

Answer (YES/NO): NO